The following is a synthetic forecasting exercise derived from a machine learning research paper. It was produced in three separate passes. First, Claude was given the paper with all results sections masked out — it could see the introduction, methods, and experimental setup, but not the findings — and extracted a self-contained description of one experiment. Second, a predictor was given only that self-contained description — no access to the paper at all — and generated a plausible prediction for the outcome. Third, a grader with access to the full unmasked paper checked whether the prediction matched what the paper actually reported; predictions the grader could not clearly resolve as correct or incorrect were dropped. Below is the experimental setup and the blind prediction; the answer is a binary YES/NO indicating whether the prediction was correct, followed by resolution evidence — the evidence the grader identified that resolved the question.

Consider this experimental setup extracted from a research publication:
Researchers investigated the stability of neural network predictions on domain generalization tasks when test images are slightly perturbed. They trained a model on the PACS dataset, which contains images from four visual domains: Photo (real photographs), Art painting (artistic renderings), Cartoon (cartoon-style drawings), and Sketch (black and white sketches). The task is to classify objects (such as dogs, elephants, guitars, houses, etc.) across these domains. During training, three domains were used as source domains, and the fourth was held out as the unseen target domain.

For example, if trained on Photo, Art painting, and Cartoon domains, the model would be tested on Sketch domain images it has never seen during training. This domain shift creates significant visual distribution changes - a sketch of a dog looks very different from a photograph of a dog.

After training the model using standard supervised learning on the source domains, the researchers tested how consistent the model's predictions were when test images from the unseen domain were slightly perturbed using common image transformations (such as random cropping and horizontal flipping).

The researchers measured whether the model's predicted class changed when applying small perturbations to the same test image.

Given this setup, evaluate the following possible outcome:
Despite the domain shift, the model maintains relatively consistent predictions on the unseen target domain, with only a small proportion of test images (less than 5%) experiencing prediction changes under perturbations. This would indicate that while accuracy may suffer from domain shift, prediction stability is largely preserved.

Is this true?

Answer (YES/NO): NO